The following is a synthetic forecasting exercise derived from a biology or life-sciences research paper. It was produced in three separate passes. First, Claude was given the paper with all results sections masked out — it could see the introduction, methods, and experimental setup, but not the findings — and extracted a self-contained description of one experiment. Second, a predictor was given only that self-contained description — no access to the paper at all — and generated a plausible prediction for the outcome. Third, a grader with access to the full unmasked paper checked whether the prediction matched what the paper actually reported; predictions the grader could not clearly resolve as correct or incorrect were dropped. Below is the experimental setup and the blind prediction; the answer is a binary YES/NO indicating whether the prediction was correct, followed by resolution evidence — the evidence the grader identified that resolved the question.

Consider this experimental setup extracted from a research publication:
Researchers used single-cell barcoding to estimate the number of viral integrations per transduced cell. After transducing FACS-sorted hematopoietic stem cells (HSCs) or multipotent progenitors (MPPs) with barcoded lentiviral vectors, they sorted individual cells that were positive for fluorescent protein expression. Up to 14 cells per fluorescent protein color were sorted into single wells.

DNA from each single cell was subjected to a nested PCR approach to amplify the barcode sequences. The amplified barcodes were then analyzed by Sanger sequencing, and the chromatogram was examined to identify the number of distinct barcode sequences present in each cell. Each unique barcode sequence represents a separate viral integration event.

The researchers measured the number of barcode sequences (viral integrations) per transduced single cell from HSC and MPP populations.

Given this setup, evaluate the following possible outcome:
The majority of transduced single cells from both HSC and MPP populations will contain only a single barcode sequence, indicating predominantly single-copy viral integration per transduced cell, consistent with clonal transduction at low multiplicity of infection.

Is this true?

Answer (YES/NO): NO